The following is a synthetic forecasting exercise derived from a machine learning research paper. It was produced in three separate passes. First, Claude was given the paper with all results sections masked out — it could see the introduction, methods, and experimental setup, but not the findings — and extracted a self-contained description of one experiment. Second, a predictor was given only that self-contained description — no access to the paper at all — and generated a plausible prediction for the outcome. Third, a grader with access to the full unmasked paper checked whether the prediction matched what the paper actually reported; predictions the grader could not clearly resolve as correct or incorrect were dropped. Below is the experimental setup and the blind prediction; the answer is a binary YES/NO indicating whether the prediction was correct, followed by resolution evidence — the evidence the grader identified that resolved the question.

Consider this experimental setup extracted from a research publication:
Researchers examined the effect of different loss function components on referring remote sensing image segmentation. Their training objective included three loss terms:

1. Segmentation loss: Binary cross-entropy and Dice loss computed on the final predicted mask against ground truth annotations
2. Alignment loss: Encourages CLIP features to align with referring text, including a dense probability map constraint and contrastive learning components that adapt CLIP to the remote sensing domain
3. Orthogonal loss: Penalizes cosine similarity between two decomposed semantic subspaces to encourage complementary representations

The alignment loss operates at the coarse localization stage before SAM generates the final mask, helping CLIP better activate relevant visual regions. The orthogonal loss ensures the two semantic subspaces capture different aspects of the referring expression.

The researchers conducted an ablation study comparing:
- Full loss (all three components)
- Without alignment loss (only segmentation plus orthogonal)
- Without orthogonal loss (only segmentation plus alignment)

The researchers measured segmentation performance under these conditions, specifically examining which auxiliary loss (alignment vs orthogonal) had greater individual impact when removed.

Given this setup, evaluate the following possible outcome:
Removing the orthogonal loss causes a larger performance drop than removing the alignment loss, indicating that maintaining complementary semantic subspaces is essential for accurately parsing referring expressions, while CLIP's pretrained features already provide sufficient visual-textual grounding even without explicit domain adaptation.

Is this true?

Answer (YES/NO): NO